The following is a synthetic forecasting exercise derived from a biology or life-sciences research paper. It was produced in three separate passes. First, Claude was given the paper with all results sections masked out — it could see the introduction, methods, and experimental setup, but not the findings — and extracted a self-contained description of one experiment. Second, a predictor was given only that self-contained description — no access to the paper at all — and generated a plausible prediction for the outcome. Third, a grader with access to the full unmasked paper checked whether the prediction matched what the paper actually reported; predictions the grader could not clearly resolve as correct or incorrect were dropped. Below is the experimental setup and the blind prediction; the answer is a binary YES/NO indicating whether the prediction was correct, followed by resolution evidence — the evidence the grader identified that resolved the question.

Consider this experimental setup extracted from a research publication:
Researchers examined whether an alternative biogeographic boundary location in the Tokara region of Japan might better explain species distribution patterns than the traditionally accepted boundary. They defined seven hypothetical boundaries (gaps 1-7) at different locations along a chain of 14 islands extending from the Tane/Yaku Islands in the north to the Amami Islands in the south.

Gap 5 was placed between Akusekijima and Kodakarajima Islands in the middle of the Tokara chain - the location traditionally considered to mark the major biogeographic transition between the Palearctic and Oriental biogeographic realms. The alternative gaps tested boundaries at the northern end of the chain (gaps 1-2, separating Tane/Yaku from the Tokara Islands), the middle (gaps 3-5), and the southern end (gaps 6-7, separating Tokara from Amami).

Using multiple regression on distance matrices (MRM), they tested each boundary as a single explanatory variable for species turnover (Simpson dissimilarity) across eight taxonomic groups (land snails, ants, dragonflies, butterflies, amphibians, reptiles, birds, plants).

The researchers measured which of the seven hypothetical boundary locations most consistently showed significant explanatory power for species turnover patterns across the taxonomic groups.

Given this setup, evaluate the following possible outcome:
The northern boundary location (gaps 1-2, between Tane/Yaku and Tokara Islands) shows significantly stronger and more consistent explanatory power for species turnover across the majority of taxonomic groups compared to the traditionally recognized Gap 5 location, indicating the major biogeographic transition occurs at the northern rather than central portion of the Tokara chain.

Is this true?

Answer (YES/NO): NO